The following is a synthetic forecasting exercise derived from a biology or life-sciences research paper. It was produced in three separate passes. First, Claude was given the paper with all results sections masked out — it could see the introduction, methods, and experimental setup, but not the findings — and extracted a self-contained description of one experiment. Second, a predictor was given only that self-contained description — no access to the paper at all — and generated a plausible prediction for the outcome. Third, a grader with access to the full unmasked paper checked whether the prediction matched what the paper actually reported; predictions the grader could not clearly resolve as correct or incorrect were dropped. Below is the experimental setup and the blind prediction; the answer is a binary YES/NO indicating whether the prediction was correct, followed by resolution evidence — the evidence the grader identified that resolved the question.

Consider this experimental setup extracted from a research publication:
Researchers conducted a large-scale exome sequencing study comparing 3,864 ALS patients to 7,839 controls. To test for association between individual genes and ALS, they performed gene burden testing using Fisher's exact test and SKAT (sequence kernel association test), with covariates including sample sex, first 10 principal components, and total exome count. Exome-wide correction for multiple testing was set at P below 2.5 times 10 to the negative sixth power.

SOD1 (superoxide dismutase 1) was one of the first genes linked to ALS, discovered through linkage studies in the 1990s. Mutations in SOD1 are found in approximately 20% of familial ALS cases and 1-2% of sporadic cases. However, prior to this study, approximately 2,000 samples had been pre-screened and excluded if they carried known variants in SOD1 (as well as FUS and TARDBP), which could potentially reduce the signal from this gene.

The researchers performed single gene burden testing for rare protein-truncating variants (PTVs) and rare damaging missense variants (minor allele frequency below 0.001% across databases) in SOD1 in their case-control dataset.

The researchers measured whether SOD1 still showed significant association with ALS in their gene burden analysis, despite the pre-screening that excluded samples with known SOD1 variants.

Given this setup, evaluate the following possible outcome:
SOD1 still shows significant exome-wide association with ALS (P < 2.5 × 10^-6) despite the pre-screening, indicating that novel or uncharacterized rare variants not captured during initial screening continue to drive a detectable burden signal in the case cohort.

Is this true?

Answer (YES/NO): YES